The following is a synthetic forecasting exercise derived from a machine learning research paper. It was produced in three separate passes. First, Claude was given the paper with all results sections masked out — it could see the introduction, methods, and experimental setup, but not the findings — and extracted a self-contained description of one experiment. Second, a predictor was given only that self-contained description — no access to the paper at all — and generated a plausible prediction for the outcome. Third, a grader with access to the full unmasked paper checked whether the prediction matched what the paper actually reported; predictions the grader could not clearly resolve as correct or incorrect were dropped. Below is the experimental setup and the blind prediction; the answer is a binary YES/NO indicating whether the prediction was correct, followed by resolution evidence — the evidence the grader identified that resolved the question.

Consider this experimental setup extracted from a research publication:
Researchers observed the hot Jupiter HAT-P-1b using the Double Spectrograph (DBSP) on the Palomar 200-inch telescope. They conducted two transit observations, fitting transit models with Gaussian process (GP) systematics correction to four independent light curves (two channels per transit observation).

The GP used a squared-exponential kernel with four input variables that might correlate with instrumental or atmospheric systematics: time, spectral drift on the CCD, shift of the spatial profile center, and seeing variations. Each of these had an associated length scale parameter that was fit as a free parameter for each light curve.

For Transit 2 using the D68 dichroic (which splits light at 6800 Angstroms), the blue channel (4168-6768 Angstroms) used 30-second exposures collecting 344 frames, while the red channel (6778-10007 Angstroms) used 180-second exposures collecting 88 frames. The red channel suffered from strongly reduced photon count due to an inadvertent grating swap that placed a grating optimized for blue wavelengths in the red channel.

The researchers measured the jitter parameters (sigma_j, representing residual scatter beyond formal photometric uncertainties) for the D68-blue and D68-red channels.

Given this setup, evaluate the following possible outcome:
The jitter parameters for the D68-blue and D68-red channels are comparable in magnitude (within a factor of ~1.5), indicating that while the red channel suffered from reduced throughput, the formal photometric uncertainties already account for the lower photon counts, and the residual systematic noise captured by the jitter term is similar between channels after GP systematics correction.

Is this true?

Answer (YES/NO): NO